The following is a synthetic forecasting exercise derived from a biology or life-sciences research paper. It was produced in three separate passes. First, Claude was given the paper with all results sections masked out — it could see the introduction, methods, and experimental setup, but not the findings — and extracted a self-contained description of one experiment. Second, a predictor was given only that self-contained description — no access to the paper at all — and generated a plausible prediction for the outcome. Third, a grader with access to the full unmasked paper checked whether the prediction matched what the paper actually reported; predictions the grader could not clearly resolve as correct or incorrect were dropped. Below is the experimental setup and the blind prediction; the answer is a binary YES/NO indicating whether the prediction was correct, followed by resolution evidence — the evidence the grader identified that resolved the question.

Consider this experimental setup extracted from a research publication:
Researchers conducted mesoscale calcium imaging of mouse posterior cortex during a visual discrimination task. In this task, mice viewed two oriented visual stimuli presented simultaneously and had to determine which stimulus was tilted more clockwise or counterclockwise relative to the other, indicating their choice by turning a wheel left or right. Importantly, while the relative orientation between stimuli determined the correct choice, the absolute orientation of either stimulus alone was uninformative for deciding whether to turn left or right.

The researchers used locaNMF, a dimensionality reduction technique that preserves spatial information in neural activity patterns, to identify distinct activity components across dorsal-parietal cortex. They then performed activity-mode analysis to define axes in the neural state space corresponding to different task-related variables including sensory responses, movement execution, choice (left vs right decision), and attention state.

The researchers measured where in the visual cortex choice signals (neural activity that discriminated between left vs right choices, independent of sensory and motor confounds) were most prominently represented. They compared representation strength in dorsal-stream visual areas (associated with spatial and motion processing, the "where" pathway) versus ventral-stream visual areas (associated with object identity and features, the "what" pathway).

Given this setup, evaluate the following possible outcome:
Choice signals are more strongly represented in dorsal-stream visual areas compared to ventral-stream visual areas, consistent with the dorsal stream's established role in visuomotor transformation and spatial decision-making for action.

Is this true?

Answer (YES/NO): NO